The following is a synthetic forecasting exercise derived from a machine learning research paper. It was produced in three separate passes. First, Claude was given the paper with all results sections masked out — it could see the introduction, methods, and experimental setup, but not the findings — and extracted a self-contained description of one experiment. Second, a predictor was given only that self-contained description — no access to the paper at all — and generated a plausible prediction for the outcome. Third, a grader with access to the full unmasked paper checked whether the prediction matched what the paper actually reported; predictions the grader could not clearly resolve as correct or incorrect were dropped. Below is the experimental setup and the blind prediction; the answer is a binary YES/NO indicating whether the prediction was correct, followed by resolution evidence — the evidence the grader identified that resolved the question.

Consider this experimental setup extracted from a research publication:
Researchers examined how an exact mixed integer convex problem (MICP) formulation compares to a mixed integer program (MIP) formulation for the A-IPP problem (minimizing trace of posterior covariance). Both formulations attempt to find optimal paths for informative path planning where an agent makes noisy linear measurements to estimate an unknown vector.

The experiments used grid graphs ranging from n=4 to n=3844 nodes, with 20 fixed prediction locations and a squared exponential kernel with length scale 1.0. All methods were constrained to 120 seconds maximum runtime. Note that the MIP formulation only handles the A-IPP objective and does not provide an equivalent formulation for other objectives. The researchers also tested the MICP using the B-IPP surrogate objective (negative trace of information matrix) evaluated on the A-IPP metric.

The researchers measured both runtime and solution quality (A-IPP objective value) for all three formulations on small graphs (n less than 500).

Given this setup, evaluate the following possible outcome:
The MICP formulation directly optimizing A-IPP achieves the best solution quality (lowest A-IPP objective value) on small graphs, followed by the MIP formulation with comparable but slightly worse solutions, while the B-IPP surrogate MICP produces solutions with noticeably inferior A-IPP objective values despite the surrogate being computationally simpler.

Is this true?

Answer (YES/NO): NO